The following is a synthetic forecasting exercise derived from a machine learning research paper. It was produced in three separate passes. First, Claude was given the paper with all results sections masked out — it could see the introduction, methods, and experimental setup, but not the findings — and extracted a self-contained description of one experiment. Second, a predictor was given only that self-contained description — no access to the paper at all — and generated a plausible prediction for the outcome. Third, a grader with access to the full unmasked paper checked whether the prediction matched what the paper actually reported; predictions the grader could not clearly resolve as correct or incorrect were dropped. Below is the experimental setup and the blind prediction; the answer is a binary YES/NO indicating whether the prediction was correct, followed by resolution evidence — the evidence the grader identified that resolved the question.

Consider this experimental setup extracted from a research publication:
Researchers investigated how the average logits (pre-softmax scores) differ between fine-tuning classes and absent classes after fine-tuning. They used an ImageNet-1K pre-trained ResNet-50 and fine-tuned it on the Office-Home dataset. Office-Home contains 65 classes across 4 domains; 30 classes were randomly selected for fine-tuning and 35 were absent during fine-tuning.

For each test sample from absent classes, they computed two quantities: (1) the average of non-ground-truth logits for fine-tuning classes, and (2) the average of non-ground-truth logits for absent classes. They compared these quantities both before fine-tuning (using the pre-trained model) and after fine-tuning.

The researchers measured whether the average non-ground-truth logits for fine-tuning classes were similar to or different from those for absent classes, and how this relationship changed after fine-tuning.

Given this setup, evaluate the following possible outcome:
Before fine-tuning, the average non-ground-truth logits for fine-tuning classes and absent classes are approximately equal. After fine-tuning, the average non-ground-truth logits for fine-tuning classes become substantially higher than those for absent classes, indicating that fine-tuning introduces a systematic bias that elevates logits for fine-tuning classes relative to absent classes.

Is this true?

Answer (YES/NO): YES